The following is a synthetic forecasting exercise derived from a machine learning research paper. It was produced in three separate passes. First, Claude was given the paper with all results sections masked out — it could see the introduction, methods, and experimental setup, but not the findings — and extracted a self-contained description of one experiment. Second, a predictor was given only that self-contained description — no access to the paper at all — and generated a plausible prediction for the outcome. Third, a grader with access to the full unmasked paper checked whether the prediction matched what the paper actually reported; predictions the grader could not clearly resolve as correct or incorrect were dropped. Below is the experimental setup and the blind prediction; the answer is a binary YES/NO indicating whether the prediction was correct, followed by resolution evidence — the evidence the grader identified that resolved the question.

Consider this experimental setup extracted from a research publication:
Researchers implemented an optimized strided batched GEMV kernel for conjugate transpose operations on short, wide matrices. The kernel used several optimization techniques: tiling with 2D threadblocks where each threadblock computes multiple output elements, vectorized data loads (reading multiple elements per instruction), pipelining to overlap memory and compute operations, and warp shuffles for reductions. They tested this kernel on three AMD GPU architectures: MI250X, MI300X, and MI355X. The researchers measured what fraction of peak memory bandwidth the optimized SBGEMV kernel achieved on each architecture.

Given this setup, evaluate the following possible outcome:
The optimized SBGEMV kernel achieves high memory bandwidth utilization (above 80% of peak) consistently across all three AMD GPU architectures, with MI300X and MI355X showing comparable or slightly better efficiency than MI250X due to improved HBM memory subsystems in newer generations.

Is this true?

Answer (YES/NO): NO